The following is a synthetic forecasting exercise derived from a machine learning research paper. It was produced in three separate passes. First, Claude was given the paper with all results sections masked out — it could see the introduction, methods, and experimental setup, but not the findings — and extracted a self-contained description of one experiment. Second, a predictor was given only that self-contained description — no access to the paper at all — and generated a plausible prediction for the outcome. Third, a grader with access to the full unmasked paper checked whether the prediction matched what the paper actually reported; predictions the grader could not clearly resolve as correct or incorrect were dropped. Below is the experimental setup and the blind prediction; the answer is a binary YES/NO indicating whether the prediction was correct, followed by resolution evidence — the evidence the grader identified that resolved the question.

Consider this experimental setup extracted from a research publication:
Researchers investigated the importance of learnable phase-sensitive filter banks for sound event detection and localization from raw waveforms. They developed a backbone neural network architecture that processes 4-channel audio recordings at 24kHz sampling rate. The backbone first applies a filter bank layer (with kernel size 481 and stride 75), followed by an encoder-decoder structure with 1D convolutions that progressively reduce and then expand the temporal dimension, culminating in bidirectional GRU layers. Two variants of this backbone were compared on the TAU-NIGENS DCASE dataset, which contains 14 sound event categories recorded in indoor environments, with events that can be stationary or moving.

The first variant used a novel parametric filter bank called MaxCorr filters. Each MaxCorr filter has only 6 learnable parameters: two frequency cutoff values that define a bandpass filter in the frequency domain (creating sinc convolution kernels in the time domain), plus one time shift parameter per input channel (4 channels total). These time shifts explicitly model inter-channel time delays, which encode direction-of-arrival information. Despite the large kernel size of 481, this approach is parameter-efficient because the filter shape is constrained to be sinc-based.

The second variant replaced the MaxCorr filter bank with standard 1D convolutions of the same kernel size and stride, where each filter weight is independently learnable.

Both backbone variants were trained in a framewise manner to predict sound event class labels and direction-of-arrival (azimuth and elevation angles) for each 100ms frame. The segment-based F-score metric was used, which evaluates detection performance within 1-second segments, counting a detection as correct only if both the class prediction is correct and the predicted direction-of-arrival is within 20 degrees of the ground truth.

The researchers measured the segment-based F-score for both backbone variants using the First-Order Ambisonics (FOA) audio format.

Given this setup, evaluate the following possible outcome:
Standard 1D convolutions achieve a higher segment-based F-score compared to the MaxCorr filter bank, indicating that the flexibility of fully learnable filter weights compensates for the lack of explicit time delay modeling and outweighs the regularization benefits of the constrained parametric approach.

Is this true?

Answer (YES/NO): NO